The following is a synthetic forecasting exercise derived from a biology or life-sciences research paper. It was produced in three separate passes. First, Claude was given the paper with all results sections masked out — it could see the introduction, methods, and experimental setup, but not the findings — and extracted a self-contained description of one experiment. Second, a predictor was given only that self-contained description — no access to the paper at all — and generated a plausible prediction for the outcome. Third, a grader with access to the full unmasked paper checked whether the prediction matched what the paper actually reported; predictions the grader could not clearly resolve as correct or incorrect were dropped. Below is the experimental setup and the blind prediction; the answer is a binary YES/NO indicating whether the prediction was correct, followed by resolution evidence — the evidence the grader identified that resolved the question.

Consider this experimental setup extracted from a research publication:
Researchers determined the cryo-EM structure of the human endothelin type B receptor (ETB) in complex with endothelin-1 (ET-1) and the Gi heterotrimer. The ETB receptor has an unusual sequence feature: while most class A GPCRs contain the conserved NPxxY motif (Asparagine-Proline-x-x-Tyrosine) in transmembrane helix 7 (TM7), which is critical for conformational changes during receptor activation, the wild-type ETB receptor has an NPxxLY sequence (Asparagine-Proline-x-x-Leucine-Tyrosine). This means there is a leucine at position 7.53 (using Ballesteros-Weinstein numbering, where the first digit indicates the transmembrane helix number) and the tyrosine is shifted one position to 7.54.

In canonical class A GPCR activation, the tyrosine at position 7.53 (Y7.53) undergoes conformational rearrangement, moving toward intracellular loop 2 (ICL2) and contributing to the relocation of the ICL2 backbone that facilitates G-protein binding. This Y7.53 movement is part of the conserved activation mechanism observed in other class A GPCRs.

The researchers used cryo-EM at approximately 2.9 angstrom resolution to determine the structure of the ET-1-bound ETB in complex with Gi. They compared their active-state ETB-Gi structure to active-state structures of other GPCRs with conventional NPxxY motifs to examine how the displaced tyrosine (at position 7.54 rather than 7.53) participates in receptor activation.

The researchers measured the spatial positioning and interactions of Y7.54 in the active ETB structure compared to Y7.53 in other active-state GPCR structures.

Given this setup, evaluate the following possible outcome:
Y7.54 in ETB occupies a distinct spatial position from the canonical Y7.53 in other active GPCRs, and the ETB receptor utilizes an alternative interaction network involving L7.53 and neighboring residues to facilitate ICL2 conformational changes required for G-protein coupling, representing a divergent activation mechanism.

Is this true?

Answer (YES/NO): NO